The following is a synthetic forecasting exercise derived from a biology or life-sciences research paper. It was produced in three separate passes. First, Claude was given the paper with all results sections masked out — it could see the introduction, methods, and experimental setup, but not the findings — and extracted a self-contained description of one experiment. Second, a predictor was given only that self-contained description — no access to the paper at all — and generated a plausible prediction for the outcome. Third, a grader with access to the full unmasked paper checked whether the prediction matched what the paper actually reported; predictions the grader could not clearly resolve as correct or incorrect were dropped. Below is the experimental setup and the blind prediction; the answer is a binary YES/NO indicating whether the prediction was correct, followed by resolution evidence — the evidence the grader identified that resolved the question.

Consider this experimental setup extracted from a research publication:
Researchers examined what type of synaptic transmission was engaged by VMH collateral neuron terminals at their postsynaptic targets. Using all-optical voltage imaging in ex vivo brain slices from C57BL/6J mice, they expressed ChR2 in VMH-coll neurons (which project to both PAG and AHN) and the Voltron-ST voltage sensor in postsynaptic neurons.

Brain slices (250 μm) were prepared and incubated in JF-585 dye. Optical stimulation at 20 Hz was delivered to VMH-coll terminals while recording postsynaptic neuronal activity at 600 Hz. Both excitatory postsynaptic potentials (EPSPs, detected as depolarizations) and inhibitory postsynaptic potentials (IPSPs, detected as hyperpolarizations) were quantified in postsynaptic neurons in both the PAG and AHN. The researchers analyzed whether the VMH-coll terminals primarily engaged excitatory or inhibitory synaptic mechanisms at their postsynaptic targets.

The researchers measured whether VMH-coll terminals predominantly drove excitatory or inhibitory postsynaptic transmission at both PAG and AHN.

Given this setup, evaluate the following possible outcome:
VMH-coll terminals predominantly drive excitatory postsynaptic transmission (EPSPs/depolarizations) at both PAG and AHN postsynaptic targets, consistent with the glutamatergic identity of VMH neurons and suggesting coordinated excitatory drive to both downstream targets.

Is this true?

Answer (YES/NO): NO